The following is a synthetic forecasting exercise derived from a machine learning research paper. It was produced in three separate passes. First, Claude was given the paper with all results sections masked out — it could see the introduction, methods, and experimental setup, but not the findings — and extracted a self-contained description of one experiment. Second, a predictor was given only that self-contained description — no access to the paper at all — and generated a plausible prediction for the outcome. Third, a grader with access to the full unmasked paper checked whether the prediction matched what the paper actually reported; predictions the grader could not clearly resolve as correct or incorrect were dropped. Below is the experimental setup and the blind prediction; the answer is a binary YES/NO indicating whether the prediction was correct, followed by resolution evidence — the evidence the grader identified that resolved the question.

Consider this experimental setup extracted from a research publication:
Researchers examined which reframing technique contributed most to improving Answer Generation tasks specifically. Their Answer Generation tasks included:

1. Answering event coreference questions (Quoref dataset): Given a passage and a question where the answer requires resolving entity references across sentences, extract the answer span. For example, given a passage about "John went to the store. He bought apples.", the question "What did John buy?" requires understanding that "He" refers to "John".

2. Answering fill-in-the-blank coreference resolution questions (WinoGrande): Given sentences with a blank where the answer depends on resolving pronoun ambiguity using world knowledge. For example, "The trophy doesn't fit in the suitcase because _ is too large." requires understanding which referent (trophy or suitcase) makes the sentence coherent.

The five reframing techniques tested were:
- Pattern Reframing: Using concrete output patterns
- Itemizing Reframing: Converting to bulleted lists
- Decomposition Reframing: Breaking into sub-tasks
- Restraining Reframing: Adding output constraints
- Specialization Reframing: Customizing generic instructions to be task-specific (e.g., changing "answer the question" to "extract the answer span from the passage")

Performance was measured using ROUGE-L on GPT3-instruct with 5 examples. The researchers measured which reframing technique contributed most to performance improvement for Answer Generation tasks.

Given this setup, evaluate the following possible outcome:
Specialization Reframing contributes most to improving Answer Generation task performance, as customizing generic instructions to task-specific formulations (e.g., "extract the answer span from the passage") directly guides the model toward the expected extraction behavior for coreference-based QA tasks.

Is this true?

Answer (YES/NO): YES